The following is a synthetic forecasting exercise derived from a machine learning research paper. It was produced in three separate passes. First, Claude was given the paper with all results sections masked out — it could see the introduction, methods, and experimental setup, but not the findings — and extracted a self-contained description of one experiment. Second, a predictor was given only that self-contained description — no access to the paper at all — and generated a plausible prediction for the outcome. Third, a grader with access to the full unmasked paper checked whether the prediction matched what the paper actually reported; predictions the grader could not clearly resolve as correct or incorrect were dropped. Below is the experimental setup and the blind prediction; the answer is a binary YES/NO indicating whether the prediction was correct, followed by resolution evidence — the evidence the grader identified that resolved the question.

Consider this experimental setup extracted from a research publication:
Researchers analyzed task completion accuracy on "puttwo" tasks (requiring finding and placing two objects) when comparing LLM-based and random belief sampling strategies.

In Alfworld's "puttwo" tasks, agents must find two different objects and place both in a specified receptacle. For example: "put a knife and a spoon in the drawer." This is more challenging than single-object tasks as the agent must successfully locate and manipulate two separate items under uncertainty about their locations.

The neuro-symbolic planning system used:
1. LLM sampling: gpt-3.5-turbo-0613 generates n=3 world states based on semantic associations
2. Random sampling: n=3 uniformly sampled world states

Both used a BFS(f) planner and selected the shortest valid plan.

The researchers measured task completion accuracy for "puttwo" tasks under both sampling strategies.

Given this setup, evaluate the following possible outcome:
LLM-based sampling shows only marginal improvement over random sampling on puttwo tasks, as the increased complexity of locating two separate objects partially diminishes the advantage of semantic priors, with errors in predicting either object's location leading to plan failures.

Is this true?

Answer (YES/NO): NO